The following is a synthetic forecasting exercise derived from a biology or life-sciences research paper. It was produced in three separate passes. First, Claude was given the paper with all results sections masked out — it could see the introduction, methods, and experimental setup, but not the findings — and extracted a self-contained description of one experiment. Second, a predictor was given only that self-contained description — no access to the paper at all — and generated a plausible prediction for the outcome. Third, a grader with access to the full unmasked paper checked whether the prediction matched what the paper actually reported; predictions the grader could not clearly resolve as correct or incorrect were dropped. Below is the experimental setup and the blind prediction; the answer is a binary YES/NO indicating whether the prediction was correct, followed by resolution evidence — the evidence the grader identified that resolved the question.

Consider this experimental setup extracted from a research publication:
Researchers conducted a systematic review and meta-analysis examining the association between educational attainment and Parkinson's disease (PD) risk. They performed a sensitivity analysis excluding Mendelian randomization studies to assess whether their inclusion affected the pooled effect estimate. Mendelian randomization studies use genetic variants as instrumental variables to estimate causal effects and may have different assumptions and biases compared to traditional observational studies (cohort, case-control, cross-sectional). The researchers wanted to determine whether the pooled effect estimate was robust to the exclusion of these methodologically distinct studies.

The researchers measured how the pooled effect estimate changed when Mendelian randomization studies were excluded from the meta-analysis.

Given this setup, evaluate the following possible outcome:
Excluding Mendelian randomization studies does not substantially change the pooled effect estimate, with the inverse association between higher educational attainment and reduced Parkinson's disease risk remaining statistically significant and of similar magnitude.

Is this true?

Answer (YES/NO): NO